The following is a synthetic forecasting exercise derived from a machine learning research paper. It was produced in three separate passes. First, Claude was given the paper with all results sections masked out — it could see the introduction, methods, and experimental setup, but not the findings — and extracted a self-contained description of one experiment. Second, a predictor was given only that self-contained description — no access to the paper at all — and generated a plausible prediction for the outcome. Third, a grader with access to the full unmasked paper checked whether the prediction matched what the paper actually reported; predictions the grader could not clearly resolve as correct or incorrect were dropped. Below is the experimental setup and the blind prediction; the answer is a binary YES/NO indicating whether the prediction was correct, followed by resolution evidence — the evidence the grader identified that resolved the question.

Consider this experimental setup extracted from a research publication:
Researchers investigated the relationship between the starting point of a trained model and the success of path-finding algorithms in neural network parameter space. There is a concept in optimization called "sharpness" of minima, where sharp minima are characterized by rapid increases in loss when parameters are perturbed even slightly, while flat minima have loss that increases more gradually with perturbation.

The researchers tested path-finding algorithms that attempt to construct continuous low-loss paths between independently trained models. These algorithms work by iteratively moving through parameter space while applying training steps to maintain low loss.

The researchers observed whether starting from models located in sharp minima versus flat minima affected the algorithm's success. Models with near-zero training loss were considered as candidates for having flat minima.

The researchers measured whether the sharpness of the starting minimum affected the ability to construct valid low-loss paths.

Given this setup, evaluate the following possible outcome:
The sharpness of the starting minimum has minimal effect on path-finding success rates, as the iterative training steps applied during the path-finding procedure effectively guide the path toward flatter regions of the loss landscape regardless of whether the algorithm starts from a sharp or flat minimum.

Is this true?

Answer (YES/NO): NO